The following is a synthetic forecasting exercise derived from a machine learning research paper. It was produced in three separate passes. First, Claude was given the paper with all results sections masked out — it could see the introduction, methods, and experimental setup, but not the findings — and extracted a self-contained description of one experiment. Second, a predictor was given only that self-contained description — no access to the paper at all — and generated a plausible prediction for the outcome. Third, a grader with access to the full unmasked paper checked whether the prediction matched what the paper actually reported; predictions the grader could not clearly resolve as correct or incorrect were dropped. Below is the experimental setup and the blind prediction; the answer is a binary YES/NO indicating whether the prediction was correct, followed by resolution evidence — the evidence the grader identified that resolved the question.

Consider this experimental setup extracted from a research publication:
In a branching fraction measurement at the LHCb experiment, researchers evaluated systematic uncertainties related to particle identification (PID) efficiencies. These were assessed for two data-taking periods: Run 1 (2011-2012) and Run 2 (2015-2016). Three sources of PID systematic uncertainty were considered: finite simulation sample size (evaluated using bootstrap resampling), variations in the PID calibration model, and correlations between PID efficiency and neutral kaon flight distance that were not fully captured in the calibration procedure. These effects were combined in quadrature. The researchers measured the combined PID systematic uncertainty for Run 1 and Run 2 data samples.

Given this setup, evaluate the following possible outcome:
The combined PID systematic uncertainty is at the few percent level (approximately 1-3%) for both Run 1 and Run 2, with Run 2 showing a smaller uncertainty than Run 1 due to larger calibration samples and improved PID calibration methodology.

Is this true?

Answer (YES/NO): NO